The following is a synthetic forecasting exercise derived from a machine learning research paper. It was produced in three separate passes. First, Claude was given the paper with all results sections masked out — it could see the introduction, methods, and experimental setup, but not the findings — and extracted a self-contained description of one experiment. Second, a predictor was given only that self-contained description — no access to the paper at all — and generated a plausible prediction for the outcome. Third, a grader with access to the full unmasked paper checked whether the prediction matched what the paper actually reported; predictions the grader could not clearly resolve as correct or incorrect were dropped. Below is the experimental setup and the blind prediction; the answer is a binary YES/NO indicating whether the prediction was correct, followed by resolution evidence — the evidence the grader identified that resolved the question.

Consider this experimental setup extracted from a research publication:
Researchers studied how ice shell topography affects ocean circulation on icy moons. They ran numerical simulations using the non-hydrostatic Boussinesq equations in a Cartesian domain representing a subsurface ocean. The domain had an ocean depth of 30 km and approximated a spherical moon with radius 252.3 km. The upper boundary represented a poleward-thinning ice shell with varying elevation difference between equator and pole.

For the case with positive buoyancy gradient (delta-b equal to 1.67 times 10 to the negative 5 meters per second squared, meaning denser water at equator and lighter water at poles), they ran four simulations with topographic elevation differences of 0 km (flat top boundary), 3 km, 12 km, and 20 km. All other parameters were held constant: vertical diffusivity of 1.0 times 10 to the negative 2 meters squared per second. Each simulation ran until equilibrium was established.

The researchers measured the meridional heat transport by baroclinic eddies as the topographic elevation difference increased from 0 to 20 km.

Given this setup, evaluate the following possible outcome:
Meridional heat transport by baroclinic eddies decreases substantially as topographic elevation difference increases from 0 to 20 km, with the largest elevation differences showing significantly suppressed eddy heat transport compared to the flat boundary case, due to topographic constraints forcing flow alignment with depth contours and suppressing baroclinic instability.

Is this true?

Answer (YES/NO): NO